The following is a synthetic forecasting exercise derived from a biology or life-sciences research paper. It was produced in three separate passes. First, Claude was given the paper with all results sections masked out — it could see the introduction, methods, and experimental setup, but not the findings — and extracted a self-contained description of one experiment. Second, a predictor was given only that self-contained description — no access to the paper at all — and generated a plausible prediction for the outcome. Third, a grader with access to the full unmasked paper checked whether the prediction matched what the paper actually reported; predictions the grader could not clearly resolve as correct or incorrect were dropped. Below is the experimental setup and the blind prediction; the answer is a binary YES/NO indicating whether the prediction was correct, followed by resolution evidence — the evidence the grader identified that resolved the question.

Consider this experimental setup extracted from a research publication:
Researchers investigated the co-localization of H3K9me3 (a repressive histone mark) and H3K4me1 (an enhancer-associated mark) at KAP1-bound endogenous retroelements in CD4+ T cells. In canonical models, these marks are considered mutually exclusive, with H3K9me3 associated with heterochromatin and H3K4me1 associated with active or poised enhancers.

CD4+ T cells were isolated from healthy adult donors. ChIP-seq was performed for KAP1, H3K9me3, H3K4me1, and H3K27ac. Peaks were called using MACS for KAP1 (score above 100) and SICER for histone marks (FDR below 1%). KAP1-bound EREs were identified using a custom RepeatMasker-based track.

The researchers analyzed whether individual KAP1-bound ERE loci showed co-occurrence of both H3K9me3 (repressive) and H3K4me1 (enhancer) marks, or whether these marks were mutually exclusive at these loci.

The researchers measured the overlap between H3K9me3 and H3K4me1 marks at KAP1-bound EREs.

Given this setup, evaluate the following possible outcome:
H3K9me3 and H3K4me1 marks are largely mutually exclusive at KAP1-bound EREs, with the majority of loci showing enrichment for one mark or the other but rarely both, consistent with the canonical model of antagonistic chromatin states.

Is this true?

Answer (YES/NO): YES